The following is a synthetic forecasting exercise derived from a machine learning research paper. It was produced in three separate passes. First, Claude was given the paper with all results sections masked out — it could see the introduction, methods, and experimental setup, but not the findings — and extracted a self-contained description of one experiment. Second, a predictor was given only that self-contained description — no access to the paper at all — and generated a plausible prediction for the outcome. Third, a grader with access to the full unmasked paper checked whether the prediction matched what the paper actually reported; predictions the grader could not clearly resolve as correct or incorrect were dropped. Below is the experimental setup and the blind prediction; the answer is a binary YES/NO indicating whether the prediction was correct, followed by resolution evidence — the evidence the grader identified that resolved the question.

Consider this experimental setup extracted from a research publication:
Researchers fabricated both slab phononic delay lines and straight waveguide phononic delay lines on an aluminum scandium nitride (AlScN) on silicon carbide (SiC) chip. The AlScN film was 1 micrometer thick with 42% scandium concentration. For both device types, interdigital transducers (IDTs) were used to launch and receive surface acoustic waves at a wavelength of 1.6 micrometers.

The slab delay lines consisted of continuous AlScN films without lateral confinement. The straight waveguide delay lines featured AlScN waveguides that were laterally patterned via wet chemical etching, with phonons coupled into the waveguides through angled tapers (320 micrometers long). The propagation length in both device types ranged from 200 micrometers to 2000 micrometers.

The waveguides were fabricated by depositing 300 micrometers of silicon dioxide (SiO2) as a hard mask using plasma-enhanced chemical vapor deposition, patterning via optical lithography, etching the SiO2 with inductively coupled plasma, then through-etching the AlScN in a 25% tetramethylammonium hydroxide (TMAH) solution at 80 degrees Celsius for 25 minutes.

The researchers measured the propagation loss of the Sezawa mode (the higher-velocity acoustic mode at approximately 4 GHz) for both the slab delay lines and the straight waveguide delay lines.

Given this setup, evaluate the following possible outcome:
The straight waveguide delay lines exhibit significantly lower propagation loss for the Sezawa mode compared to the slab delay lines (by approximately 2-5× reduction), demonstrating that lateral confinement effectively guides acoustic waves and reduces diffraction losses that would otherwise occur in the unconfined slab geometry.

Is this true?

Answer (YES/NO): NO